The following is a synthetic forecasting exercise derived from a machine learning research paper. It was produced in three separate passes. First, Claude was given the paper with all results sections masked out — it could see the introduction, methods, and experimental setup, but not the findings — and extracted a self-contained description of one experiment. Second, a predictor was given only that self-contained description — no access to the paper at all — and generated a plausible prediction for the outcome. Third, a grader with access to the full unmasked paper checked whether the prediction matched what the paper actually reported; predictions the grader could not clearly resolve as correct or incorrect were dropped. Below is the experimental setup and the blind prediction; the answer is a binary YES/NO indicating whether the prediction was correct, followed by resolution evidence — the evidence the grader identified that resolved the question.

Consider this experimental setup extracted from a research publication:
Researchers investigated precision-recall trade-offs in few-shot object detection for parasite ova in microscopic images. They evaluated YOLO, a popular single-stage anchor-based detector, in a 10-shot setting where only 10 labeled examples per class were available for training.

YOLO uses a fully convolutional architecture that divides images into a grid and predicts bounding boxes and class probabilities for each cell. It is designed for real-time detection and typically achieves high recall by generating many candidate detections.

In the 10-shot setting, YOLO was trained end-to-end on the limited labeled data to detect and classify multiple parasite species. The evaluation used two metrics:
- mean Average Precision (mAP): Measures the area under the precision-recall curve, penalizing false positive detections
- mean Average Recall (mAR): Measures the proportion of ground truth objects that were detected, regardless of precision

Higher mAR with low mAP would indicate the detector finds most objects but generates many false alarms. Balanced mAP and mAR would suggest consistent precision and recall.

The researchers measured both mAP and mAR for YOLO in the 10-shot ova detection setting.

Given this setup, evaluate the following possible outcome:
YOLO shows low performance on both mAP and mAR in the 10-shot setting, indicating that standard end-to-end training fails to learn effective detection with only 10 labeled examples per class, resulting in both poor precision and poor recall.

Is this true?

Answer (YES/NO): NO